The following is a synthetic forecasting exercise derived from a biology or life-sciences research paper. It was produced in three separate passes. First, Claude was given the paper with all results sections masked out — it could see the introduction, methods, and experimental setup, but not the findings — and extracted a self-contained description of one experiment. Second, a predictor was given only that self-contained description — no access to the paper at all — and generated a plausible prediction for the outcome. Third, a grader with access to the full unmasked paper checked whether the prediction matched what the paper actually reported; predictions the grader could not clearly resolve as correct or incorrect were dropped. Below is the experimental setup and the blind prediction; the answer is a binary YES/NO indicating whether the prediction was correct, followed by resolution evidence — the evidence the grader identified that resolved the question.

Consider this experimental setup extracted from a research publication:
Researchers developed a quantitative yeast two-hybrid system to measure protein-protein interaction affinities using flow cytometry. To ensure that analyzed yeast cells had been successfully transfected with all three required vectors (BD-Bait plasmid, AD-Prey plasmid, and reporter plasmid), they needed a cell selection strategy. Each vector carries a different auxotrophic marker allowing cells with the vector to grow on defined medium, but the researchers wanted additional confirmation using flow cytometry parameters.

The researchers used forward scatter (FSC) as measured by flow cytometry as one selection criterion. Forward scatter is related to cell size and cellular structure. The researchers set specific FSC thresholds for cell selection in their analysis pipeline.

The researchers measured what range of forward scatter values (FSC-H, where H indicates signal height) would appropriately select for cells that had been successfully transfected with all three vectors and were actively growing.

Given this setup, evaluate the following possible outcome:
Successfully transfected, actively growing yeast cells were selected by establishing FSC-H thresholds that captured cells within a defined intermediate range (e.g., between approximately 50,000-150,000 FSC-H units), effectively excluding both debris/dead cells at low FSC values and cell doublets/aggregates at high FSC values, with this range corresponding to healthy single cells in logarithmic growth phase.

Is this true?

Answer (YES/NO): YES